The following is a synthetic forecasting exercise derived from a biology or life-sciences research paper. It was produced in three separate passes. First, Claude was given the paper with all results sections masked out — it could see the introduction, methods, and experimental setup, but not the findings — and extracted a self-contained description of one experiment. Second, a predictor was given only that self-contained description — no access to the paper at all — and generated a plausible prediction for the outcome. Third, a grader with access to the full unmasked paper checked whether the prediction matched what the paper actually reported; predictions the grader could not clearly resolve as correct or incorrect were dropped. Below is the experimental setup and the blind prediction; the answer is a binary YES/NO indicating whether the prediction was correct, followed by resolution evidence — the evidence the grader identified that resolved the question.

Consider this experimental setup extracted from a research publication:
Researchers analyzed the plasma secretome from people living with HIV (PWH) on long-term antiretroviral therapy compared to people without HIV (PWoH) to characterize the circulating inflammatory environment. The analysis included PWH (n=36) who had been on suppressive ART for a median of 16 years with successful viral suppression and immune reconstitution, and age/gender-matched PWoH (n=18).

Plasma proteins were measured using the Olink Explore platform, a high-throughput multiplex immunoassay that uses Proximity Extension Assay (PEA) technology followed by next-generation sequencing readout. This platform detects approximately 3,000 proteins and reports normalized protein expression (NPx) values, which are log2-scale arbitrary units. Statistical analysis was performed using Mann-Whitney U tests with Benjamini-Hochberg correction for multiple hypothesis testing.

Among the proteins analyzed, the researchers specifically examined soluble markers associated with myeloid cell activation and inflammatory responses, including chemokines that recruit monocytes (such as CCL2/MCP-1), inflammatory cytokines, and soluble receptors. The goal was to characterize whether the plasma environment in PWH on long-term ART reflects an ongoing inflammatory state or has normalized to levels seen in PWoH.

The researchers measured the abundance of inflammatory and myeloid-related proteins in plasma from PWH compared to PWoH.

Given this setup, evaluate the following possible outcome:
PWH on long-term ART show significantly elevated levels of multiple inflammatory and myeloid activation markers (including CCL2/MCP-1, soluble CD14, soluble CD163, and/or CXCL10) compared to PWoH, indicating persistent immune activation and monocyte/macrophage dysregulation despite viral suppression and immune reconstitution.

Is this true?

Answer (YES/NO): NO